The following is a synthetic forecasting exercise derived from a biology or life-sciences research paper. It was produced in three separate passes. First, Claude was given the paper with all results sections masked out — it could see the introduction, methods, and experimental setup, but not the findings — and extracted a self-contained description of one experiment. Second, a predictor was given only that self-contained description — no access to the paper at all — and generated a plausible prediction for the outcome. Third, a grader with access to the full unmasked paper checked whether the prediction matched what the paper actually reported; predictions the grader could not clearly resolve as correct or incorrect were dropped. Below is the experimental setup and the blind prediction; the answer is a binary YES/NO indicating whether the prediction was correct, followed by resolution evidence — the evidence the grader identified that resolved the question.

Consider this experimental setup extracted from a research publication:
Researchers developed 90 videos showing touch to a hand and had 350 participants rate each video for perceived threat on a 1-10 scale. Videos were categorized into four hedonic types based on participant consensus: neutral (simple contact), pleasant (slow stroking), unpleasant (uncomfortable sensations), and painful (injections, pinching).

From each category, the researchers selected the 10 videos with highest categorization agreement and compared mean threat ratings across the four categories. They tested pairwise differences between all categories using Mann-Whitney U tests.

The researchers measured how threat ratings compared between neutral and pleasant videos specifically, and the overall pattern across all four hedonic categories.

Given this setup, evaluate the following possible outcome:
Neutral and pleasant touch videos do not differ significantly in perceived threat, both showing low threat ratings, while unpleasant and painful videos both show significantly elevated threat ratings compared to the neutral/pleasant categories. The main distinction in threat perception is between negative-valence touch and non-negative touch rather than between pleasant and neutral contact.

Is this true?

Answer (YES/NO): YES